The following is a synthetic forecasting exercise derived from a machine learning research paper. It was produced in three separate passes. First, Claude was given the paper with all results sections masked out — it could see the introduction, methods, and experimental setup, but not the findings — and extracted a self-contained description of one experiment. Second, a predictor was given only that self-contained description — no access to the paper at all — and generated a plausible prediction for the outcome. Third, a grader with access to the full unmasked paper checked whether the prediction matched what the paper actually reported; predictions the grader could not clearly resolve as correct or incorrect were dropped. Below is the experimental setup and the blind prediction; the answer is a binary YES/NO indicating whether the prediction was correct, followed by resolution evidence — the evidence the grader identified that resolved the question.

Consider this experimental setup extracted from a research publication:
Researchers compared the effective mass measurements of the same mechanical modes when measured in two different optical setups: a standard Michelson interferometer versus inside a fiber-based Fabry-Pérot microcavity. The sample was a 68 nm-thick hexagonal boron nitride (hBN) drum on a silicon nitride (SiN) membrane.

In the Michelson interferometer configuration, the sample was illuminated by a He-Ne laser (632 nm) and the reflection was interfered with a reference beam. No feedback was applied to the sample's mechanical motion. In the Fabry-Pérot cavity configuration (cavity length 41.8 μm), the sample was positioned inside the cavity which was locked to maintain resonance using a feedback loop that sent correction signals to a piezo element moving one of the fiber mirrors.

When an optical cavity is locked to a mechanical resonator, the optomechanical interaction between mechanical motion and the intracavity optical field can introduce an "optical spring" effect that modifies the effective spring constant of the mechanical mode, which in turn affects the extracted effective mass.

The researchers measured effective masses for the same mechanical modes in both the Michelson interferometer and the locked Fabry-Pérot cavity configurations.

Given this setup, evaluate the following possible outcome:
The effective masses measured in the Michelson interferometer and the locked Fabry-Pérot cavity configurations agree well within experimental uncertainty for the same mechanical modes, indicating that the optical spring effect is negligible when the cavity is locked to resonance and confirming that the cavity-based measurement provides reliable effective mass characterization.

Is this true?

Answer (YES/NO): NO